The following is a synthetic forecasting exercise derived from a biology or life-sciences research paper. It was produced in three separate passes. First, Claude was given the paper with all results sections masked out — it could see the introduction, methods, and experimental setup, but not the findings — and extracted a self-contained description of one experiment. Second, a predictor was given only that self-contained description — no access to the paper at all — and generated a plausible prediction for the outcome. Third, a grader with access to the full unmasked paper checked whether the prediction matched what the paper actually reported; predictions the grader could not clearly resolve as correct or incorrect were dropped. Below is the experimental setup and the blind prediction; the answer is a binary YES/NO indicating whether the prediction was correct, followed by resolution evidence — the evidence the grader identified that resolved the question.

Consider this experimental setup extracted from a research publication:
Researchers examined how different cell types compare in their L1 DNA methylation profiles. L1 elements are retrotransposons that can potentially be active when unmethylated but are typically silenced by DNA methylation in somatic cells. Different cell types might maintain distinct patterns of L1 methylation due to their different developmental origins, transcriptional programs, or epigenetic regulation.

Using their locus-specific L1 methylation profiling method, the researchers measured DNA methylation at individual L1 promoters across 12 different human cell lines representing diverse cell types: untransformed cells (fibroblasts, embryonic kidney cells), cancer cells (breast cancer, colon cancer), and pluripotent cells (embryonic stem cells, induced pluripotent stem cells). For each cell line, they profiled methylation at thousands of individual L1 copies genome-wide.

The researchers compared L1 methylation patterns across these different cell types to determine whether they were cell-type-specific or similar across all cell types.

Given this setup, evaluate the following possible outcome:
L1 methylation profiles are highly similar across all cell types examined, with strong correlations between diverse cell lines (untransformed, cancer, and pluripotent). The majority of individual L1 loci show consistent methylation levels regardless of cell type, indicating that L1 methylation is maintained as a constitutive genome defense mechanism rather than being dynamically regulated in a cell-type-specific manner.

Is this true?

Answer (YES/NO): NO